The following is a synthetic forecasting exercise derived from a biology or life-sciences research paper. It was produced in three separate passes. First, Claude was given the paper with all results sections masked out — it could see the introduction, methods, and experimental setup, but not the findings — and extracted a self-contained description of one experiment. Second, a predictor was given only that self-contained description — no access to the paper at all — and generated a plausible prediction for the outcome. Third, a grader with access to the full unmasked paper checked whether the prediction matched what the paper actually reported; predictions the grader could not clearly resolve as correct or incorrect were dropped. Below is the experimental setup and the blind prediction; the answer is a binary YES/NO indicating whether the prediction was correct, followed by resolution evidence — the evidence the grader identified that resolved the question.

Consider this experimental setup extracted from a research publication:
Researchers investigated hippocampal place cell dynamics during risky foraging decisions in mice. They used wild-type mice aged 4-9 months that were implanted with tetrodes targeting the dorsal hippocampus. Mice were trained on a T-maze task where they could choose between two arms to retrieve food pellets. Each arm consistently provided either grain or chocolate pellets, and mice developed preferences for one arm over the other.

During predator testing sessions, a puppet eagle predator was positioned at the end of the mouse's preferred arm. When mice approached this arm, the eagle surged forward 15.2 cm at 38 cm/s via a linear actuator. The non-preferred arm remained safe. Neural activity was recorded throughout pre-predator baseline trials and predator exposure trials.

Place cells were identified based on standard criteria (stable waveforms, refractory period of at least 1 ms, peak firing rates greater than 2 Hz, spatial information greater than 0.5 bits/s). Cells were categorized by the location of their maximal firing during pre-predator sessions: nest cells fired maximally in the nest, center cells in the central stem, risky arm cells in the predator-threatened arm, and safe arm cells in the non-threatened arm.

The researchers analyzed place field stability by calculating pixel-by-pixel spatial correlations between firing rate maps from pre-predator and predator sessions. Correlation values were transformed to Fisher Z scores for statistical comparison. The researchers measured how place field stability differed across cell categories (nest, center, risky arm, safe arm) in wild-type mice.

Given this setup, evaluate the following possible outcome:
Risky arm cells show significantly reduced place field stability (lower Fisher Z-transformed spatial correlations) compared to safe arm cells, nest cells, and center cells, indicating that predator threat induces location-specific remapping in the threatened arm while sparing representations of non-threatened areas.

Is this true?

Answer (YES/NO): NO